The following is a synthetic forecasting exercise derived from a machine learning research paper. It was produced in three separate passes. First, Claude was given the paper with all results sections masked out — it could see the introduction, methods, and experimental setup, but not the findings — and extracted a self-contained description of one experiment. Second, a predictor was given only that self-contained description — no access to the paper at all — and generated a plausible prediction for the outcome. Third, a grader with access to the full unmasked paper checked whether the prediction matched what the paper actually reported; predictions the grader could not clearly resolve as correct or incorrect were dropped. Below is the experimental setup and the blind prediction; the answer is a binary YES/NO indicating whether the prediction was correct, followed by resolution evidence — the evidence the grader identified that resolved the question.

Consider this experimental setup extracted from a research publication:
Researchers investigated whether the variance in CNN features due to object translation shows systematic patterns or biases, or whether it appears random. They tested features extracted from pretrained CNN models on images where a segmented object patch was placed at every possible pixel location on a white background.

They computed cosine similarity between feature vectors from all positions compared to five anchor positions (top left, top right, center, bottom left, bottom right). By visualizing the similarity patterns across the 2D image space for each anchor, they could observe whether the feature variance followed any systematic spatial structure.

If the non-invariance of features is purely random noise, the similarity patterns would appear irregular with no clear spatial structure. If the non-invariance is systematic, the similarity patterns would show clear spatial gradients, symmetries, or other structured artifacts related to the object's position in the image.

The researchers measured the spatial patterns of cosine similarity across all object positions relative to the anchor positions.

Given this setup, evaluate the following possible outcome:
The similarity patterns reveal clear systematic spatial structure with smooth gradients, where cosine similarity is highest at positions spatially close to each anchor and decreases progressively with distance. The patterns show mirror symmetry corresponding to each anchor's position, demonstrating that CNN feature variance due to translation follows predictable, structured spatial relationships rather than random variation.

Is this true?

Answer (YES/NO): NO